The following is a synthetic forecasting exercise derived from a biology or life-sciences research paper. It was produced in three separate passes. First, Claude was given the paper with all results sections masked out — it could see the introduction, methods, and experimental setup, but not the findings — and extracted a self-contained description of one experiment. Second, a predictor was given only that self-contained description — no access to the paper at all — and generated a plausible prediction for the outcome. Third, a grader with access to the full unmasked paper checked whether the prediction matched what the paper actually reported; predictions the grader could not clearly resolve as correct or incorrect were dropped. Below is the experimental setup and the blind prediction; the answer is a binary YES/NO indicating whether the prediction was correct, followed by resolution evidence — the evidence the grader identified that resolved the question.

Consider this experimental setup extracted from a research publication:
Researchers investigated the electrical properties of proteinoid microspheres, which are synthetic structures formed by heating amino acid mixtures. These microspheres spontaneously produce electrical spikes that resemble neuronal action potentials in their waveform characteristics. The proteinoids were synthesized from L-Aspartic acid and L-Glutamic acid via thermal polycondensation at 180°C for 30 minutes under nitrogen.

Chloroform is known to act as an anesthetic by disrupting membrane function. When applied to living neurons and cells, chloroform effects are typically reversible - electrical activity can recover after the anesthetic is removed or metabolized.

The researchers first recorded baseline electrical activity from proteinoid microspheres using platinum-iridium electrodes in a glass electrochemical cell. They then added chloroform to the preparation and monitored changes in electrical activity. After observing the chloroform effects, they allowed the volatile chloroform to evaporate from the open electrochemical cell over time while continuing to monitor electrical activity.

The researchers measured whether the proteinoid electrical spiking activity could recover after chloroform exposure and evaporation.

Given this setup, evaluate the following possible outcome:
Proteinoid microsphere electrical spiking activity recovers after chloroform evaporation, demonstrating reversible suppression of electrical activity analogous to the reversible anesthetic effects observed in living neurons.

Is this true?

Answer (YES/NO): YES